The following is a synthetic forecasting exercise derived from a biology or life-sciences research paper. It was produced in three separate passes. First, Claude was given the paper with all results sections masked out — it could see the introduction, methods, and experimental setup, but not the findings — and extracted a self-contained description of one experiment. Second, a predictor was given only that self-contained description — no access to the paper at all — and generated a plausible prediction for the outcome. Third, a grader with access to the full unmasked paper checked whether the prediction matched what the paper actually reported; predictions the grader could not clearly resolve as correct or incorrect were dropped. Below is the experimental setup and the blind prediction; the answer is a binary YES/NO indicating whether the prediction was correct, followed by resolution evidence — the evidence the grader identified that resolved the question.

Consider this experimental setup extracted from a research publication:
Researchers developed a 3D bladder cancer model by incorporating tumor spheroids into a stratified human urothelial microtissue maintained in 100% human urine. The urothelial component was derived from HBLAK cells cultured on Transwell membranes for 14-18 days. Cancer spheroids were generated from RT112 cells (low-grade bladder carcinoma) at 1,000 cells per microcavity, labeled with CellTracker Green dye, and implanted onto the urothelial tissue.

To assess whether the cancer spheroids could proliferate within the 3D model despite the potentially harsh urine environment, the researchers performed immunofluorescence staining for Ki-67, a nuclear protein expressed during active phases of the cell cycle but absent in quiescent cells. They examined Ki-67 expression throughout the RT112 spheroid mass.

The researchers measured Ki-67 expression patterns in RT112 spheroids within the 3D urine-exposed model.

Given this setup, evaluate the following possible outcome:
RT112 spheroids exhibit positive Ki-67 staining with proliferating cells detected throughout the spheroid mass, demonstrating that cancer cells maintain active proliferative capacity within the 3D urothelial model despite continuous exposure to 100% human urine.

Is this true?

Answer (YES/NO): YES